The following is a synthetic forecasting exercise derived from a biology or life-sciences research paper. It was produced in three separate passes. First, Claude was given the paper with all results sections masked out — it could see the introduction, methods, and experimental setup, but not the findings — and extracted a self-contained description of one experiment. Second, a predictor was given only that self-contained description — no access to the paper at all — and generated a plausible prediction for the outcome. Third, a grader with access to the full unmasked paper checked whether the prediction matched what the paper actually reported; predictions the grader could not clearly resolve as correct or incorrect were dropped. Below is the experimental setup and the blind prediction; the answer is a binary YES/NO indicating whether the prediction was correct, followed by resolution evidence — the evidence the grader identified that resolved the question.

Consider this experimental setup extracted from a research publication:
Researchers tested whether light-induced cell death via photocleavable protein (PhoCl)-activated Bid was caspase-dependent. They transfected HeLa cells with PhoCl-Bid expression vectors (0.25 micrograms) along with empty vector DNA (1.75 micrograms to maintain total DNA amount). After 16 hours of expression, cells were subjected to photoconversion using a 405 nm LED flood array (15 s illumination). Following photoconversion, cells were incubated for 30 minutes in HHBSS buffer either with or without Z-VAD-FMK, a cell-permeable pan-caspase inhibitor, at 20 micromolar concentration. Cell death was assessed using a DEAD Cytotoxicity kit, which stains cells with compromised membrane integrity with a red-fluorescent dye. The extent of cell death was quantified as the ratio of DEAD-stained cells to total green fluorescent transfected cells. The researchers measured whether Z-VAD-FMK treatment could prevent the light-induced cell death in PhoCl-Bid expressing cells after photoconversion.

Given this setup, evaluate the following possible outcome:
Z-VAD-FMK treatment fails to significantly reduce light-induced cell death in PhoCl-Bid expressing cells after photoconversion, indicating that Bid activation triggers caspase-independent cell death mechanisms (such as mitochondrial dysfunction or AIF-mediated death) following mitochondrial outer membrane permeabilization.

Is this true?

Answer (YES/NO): NO